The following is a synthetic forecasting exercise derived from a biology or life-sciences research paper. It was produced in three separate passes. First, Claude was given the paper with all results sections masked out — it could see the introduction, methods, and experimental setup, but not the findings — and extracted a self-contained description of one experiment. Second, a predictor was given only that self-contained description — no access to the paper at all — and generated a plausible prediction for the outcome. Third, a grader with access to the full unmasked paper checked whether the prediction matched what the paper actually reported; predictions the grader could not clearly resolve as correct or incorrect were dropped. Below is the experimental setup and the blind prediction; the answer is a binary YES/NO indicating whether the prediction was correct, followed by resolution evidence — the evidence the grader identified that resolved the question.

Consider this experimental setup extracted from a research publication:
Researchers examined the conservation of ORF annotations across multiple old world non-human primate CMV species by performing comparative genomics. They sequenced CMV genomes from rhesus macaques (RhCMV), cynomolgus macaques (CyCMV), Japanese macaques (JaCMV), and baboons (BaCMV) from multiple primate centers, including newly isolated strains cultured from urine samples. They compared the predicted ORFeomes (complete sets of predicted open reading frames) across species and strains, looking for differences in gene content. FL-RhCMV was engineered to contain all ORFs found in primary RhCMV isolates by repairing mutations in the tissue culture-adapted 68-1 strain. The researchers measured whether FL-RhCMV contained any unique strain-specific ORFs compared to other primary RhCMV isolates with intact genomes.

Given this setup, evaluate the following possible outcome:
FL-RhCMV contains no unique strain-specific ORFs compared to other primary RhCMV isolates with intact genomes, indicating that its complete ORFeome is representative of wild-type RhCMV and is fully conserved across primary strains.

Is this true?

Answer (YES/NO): YES